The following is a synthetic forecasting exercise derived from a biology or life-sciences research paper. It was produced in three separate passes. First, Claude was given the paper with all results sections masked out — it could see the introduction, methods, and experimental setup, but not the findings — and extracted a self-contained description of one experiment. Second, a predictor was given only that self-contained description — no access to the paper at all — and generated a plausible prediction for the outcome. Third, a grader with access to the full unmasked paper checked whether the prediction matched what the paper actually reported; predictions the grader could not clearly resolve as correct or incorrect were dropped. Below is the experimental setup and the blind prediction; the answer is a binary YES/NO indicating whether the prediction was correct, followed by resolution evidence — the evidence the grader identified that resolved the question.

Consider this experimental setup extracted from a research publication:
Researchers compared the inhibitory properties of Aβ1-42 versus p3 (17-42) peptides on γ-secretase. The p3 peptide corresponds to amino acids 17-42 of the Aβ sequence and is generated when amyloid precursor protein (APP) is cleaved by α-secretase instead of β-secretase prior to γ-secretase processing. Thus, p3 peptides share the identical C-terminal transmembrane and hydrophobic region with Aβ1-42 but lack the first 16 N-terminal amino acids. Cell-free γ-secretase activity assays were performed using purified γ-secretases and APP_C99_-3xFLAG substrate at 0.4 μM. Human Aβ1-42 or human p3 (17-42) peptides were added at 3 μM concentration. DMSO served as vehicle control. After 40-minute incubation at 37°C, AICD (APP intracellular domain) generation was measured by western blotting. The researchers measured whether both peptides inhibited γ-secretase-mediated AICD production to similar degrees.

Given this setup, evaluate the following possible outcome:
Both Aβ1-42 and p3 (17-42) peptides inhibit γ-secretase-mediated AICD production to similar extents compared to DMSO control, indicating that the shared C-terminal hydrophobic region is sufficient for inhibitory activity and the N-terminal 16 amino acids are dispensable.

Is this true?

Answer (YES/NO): NO